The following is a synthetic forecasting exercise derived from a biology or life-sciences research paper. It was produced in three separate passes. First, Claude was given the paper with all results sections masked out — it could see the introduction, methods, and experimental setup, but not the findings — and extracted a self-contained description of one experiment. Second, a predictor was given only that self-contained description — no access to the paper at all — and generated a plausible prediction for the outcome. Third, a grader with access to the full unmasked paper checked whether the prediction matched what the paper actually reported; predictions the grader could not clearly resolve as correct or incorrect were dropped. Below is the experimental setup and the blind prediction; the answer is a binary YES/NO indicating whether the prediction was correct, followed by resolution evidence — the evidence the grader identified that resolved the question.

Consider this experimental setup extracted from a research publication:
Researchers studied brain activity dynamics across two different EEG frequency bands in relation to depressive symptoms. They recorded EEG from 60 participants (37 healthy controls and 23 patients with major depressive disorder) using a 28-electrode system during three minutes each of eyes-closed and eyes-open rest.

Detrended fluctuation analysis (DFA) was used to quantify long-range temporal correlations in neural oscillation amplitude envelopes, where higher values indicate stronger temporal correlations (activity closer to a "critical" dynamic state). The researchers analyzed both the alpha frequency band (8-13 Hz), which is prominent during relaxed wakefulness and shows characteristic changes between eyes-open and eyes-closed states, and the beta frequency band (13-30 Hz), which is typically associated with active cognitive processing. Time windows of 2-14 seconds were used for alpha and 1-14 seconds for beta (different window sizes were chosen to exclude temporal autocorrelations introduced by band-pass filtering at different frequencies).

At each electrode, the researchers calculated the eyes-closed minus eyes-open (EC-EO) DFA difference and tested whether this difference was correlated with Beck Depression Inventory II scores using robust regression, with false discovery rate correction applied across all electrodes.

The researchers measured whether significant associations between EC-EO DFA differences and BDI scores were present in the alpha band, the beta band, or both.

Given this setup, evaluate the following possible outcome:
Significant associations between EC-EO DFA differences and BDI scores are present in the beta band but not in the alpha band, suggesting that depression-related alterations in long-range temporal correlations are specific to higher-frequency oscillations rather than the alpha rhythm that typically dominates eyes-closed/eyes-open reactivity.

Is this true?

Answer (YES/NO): YES